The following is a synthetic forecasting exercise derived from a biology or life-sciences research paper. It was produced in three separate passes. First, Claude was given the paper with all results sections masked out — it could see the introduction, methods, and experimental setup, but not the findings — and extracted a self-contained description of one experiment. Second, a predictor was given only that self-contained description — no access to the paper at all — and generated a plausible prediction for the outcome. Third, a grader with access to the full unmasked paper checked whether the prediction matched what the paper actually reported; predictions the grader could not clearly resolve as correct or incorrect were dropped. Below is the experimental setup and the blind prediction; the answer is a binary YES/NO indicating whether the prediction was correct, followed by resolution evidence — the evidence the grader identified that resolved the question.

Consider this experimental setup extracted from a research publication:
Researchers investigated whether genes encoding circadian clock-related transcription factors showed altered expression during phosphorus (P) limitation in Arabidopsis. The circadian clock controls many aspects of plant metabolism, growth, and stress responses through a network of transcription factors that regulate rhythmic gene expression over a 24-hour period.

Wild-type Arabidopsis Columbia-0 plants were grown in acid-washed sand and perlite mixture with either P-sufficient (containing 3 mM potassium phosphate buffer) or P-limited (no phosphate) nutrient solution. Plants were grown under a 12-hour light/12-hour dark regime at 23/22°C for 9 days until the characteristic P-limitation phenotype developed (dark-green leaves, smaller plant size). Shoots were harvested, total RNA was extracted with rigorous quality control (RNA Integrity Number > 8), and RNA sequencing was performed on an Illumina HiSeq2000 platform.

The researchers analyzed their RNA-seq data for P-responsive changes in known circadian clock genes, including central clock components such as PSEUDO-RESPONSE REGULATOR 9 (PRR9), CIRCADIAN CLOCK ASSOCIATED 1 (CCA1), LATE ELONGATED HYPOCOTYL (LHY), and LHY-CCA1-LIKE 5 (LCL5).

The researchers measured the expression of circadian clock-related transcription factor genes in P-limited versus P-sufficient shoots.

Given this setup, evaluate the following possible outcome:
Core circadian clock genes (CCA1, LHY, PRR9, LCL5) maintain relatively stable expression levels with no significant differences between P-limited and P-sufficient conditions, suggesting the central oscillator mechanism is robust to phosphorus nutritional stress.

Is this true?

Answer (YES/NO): NO